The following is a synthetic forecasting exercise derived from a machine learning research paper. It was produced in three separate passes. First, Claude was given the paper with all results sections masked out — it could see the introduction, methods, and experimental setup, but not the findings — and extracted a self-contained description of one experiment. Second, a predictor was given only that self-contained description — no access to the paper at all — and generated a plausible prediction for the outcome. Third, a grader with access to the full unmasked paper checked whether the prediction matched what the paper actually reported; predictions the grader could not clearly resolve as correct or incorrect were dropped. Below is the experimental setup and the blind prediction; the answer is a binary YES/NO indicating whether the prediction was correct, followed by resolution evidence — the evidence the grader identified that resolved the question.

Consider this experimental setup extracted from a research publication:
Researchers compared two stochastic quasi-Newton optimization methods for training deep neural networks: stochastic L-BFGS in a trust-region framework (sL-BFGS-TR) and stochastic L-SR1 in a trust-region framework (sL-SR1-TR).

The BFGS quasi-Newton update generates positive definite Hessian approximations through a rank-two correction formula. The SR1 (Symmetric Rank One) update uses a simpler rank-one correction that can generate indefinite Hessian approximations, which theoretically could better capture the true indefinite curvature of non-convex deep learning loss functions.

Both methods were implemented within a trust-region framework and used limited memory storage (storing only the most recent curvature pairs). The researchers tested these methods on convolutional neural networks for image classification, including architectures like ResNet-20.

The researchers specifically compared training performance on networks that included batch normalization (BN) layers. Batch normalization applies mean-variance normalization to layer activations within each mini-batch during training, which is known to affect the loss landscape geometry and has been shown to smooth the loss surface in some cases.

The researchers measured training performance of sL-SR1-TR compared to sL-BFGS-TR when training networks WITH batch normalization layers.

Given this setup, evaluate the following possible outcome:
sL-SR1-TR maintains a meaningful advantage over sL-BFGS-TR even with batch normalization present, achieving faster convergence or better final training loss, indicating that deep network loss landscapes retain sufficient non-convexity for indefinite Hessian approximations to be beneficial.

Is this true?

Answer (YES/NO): NO